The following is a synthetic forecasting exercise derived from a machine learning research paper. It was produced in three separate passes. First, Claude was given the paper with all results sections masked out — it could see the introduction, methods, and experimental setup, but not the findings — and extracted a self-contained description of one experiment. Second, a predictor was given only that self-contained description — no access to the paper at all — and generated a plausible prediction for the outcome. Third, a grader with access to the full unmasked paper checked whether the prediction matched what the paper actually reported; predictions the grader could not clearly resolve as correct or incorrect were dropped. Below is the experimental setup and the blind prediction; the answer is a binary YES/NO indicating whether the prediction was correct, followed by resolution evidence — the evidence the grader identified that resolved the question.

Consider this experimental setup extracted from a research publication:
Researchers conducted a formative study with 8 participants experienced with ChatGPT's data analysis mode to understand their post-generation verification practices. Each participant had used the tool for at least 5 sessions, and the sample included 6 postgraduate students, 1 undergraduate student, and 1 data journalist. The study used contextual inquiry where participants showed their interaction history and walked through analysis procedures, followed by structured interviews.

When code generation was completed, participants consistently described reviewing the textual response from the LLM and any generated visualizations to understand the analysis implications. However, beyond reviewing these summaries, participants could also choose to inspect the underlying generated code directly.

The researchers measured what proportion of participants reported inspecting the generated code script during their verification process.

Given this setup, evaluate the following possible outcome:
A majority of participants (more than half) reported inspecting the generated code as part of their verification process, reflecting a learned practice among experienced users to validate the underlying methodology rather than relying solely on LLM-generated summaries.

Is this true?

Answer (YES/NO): YES